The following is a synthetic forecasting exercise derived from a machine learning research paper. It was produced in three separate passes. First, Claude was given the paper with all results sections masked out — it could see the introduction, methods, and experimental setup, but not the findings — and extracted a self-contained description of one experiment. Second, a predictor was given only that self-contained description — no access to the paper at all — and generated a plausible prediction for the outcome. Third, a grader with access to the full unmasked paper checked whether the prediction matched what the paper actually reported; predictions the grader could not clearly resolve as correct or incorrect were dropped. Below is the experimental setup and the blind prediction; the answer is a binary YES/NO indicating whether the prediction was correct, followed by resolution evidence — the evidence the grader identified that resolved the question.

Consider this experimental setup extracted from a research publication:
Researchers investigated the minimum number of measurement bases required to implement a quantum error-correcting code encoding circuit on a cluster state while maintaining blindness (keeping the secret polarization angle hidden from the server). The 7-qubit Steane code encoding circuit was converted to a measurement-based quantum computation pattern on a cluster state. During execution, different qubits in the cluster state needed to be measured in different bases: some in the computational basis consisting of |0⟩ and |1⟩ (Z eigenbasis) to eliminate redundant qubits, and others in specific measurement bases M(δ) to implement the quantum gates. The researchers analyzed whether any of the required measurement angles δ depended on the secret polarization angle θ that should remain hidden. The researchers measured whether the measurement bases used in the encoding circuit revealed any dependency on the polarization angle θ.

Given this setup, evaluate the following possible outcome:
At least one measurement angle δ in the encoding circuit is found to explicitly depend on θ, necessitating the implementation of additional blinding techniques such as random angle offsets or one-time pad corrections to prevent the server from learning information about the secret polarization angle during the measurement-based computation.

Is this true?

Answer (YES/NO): NO